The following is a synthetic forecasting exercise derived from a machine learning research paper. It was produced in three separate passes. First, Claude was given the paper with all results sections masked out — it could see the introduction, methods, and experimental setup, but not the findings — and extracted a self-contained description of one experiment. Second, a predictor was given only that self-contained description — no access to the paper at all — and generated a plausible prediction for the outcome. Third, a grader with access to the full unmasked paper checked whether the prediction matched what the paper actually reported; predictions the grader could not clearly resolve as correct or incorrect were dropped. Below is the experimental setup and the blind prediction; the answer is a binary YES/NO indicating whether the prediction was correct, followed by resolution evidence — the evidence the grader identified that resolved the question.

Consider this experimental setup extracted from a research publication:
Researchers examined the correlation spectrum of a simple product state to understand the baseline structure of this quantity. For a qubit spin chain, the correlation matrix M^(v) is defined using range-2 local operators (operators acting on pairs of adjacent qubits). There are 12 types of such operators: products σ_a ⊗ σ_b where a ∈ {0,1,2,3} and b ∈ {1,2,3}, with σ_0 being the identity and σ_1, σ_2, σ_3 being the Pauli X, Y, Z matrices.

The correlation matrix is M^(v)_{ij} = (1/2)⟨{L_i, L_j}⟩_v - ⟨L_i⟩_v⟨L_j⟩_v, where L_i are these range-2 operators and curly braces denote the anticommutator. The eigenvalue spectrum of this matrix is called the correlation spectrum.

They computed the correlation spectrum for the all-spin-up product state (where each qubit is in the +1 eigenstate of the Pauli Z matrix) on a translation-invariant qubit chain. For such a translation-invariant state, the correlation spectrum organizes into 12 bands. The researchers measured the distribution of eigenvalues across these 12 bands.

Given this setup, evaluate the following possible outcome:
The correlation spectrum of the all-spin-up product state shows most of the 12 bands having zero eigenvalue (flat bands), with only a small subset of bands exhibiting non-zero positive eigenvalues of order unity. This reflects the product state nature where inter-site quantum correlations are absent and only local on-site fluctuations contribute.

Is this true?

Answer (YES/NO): YES